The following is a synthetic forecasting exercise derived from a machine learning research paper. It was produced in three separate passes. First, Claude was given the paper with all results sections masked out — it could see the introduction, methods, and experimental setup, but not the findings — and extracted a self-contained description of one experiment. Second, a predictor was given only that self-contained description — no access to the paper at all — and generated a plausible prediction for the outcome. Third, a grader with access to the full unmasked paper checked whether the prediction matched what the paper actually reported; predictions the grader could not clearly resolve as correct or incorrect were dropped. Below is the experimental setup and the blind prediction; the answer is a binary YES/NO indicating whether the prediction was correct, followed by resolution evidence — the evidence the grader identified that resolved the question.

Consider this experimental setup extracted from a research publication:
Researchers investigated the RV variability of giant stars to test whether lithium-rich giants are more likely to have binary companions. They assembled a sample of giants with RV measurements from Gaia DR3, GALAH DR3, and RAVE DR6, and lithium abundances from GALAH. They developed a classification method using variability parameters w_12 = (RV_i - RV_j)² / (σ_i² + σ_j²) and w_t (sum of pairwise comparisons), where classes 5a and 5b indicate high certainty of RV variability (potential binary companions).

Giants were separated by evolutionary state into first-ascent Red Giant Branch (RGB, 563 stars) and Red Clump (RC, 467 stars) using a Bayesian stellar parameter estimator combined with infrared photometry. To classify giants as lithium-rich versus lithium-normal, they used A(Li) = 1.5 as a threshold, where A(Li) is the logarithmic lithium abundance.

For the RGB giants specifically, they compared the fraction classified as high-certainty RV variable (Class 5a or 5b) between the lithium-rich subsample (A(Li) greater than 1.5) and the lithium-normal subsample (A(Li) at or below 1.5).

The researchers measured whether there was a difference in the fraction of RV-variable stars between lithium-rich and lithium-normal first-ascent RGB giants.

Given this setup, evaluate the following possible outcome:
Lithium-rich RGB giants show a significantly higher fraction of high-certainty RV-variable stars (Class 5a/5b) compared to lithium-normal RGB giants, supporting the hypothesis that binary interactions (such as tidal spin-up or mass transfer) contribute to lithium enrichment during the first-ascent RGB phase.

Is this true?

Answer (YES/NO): NO